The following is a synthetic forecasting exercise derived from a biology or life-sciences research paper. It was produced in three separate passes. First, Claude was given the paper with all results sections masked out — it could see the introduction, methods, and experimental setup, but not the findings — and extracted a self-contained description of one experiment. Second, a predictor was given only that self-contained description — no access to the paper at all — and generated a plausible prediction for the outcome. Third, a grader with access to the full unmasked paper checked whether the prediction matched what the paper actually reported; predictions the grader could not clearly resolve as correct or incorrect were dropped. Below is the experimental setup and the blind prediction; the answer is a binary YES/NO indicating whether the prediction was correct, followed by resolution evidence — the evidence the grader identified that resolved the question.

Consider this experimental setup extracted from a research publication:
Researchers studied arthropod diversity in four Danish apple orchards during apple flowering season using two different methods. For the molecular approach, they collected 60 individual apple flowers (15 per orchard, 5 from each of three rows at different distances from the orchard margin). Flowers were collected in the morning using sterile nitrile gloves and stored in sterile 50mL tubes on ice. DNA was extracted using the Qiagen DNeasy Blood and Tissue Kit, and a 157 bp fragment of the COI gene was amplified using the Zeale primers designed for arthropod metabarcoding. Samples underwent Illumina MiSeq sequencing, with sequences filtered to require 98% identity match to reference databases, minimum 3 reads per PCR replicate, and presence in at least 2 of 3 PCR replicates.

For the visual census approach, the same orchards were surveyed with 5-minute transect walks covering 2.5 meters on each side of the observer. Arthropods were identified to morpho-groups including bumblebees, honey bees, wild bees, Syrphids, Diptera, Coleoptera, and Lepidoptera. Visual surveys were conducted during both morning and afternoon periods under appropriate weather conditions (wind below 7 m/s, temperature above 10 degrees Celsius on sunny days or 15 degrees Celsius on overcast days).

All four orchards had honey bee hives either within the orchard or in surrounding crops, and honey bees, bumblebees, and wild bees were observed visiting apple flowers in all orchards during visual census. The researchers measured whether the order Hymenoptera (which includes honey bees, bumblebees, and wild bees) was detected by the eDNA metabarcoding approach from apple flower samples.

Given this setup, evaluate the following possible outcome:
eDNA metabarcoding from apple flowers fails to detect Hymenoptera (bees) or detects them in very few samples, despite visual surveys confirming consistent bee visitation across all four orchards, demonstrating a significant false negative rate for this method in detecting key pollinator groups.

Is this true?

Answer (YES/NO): YES